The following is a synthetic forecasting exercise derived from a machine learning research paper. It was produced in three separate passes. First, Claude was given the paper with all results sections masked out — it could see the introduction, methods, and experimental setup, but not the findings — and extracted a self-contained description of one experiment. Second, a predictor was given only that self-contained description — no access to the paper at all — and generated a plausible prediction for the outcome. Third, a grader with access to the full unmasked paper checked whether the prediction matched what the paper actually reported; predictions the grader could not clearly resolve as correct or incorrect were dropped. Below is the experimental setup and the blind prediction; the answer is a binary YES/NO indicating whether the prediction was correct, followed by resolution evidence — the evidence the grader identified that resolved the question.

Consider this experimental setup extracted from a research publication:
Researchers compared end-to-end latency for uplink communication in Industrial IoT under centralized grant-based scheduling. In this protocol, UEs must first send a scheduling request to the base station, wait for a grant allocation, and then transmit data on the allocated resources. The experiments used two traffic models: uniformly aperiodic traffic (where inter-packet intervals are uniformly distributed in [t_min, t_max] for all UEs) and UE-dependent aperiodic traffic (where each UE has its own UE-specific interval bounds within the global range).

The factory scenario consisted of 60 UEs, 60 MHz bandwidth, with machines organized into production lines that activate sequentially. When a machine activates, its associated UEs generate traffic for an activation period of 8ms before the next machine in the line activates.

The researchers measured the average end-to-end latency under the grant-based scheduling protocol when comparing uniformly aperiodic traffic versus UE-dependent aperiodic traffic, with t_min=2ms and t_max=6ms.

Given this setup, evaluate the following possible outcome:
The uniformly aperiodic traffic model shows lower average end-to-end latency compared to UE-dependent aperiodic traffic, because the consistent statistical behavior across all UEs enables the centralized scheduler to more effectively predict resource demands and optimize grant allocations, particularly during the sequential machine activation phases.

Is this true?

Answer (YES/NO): NO